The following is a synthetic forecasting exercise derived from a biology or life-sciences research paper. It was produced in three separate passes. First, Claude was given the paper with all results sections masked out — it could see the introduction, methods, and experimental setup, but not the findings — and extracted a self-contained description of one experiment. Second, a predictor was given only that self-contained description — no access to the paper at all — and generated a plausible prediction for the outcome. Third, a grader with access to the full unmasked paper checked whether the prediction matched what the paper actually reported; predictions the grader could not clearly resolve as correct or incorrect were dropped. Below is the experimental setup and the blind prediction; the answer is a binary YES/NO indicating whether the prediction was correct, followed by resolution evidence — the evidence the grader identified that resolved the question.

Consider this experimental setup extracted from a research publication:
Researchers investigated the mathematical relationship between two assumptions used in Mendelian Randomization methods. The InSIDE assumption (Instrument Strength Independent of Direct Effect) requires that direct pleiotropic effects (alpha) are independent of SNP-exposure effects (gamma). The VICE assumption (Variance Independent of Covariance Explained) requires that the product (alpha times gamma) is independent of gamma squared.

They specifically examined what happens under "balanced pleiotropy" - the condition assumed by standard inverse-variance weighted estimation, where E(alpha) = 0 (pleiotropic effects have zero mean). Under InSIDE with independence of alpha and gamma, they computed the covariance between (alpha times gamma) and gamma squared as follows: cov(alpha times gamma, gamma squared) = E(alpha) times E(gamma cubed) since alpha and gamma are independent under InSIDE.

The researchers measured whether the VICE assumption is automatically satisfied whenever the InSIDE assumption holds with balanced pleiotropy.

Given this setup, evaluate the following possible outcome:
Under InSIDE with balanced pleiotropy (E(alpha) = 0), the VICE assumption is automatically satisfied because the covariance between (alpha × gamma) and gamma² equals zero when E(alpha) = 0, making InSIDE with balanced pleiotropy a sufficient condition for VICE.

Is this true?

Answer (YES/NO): YES